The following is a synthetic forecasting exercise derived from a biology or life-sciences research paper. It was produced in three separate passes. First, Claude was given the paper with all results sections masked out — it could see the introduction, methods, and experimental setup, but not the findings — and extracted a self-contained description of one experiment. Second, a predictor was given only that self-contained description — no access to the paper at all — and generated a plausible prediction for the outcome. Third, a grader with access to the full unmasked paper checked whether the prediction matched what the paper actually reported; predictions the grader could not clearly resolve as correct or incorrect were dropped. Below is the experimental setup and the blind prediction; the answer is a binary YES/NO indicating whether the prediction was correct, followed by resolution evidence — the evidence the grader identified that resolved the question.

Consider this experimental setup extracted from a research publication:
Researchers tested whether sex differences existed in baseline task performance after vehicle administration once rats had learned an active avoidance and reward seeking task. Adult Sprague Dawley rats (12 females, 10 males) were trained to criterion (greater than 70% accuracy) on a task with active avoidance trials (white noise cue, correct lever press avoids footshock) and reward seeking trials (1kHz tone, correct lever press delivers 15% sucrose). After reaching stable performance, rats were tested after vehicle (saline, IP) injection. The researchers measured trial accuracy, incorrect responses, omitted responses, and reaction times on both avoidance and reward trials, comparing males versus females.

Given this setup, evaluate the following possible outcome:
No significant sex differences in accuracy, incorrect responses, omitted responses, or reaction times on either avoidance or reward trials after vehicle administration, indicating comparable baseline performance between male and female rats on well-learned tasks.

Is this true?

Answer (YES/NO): YES